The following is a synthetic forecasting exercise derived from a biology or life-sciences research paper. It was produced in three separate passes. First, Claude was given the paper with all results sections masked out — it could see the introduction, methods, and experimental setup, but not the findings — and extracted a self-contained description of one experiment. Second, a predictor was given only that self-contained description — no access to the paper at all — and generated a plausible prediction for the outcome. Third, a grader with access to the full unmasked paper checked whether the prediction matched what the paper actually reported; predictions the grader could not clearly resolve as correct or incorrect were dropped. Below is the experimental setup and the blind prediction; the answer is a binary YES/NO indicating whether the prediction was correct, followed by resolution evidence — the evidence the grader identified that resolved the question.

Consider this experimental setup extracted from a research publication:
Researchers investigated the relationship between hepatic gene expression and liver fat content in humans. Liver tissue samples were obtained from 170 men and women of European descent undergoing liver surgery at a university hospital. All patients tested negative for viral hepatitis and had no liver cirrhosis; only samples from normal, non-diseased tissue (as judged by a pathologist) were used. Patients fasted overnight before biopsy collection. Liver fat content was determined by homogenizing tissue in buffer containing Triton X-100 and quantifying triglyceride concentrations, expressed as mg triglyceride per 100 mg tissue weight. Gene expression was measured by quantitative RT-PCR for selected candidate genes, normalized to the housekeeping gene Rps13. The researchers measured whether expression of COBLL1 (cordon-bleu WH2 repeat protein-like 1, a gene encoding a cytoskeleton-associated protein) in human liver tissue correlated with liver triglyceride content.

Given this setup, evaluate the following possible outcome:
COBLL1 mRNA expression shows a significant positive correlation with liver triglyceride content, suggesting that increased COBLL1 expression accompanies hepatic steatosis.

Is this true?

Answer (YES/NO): NO